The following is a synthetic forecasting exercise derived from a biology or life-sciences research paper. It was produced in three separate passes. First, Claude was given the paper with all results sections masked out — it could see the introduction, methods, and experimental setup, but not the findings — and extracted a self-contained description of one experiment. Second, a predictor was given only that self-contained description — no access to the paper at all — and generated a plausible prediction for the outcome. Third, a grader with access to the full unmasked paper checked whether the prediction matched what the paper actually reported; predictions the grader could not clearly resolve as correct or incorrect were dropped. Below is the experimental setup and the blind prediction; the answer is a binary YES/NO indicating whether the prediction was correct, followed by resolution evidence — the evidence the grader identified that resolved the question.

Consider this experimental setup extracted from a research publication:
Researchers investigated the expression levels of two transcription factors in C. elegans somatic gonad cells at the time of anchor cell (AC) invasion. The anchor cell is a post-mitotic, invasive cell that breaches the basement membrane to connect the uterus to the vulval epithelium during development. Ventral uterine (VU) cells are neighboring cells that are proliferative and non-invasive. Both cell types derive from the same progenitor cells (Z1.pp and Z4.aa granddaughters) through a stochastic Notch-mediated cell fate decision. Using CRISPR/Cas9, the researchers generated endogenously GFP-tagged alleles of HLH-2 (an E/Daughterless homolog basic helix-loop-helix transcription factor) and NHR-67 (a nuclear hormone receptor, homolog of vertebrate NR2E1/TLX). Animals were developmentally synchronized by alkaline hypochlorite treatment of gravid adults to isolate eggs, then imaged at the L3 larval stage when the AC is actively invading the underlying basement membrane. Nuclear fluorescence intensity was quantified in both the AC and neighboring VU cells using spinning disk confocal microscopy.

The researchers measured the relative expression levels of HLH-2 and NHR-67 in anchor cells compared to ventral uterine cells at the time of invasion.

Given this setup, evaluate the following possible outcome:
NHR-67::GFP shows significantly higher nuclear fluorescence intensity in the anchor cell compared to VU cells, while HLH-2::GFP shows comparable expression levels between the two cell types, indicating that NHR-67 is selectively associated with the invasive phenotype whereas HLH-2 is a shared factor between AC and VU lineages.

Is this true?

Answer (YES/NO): NO